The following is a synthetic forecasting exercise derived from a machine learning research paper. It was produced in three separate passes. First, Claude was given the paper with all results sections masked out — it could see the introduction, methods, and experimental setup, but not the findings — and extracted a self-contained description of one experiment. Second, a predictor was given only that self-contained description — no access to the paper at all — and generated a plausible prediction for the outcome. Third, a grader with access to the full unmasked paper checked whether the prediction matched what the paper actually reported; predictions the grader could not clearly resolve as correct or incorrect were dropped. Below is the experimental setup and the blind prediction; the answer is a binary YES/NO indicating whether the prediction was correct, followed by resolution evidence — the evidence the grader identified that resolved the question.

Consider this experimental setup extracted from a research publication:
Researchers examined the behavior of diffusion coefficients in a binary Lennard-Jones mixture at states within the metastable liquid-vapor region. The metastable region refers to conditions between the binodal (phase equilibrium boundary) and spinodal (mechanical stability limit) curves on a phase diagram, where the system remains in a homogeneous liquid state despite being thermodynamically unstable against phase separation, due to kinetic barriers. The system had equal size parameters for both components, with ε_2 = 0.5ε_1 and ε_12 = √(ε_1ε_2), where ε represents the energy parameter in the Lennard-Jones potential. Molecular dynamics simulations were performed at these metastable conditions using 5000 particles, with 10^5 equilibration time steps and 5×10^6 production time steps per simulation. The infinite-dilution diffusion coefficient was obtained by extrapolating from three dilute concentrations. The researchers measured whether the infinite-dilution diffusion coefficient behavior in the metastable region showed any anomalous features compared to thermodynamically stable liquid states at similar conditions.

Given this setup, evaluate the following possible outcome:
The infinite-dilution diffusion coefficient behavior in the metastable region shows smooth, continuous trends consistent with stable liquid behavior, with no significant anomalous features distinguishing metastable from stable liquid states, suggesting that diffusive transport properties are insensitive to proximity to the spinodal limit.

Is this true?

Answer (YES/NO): YES